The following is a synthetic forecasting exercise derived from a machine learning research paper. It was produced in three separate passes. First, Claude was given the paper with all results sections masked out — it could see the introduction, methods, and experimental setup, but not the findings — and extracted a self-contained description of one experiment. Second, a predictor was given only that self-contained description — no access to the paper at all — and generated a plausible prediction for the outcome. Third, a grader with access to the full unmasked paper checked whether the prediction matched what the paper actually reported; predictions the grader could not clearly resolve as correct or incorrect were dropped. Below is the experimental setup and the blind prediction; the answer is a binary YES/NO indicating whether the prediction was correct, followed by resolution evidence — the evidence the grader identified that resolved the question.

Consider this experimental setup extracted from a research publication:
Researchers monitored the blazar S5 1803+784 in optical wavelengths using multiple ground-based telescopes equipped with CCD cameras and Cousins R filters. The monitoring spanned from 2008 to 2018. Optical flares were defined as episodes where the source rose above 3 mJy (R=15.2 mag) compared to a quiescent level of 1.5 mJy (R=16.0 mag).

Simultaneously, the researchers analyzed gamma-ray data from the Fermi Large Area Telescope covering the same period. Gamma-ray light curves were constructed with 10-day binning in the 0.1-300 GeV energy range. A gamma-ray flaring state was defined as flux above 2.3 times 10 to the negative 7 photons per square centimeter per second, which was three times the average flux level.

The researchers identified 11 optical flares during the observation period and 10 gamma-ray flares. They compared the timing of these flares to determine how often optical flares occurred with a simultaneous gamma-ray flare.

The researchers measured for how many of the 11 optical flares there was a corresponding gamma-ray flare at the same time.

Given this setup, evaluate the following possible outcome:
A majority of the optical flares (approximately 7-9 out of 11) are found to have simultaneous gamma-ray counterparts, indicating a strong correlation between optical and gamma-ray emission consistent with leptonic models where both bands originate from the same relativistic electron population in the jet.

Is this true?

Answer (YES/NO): YES